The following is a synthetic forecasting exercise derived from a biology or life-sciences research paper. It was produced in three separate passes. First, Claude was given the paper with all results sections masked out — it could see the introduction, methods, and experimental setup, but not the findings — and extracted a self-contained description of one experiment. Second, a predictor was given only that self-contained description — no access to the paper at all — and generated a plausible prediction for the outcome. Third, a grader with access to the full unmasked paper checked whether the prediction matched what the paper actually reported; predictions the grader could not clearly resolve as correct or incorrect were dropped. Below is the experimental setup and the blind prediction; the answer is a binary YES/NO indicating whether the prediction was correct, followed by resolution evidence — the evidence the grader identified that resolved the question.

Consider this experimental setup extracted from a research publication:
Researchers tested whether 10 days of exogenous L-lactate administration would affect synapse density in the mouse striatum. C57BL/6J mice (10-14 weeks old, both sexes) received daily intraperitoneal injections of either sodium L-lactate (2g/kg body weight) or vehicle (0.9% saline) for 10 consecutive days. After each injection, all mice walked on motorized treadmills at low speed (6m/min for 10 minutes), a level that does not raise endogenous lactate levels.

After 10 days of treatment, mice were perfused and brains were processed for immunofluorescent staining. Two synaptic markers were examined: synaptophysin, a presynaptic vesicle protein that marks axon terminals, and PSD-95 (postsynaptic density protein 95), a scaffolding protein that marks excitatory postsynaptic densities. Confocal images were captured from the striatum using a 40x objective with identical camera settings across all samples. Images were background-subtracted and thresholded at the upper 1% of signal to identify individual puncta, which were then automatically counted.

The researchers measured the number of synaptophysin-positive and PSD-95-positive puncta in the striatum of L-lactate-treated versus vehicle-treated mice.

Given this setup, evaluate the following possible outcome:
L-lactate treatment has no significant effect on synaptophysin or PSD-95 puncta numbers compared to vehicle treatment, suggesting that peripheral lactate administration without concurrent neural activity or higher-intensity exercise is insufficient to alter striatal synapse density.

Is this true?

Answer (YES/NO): YES